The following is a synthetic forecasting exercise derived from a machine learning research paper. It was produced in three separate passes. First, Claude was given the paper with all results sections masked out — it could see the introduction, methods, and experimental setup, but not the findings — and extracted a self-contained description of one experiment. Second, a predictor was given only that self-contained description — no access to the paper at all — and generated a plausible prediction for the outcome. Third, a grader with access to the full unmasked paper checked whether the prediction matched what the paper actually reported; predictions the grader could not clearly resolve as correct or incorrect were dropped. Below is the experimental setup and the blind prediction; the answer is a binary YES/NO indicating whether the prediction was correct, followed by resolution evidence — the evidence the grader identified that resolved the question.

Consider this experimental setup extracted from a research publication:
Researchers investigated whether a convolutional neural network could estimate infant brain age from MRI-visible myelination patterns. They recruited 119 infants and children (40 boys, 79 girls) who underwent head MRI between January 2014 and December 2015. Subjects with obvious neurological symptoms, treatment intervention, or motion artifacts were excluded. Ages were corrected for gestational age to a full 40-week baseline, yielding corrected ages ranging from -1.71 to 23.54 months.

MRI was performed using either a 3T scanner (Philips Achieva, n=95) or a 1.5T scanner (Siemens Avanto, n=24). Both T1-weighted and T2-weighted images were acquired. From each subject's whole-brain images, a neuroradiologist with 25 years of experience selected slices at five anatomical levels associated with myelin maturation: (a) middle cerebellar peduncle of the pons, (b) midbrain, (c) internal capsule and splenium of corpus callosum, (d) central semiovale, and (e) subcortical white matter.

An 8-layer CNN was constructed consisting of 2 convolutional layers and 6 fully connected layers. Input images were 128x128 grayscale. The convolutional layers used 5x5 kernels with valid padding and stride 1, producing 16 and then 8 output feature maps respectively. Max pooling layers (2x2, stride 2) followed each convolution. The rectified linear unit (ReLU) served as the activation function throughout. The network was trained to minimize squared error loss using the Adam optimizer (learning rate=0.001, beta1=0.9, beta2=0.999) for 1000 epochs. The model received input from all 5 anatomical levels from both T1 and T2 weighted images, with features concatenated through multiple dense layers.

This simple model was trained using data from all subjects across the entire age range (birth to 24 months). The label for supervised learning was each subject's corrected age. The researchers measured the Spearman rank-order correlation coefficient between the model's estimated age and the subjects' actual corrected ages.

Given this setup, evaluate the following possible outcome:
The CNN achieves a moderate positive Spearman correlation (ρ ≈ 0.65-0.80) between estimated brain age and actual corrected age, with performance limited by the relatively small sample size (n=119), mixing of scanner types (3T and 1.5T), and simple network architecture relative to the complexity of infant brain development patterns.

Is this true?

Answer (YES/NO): NO